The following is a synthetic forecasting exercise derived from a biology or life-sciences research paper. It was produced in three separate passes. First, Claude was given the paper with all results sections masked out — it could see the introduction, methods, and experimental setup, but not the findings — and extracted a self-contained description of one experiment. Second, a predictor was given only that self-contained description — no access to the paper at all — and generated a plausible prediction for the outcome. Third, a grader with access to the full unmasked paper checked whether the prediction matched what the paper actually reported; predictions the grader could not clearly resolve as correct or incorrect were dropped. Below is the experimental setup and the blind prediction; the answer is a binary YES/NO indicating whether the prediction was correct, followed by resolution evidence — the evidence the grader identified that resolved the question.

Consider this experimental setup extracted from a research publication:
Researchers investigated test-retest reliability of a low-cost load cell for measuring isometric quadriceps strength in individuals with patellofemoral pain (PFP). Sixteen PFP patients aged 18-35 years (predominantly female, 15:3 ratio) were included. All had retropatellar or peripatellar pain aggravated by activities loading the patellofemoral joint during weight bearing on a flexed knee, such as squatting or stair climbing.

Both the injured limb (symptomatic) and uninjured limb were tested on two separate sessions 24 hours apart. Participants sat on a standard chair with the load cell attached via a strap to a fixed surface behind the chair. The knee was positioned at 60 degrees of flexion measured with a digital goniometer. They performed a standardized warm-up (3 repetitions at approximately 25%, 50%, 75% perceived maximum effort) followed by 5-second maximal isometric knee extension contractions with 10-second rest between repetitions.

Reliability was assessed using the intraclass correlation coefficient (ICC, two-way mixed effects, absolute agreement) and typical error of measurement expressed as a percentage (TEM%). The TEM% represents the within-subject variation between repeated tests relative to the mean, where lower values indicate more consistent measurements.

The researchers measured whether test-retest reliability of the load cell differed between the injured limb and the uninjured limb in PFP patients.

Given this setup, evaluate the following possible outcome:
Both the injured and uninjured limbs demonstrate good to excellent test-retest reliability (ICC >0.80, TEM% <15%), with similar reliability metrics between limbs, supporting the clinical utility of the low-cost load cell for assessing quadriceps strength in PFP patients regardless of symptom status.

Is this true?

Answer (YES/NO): NO